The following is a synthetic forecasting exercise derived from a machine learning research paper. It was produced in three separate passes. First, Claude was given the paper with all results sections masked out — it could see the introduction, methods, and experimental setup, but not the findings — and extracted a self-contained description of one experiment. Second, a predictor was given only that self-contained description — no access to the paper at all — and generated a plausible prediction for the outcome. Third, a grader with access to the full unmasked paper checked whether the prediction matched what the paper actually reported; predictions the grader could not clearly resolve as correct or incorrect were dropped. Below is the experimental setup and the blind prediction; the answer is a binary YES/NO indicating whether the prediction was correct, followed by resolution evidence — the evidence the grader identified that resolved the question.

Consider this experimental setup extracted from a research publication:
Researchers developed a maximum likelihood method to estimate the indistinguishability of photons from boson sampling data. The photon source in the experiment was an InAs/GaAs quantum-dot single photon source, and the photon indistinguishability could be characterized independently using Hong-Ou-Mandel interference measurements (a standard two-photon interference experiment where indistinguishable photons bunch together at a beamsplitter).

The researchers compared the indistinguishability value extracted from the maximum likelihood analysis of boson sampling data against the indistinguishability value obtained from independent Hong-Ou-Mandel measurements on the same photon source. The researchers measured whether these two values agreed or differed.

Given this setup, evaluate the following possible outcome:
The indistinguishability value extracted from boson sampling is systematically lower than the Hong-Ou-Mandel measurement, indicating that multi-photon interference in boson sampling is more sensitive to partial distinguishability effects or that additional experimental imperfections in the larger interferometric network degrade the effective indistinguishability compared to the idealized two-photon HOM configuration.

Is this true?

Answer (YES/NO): YES